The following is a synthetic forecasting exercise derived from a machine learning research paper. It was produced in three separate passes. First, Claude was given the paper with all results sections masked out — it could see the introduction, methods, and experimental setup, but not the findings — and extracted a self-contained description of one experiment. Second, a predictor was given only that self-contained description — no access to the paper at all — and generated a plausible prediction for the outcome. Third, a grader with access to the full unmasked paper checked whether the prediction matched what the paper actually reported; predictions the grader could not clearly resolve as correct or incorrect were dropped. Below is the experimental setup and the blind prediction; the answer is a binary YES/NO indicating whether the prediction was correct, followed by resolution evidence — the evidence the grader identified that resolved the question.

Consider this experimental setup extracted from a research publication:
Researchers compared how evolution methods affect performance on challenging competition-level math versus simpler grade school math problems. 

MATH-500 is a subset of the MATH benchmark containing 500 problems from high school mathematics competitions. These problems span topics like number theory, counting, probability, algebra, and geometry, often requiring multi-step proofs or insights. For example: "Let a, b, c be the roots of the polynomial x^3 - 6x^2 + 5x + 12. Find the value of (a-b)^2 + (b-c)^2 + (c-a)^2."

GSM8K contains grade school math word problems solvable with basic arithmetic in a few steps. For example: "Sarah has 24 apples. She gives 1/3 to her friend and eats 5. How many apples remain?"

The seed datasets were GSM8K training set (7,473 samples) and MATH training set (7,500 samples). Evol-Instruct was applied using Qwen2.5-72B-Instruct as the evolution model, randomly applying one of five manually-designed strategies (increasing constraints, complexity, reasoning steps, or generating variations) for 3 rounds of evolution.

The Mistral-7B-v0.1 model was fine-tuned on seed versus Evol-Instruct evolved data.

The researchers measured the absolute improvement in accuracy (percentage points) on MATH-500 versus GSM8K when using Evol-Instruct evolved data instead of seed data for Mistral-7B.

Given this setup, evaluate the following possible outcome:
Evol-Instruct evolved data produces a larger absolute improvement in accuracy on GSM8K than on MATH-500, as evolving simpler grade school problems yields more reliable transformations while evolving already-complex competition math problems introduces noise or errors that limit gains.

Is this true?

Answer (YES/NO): NO